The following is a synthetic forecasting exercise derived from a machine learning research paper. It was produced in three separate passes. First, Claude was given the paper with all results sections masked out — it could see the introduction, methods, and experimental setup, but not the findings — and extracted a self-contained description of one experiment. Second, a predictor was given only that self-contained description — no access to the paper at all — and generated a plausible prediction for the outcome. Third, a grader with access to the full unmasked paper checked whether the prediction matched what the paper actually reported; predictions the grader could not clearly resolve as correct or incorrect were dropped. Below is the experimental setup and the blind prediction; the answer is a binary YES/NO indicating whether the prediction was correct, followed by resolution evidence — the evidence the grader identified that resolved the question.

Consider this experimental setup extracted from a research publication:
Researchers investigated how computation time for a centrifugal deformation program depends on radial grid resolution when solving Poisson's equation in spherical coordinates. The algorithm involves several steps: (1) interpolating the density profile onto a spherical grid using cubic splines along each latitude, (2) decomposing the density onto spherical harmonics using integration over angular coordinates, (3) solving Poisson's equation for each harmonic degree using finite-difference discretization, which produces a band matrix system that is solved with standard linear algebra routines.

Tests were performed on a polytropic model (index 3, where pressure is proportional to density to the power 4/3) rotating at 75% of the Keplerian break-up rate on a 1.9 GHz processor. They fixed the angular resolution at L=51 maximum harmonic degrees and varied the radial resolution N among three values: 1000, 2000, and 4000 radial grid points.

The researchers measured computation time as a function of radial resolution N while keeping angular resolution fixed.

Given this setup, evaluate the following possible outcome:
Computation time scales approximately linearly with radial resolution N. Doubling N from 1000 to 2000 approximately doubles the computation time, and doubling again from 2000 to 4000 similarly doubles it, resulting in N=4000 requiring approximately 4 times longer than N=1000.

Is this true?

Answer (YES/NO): NO